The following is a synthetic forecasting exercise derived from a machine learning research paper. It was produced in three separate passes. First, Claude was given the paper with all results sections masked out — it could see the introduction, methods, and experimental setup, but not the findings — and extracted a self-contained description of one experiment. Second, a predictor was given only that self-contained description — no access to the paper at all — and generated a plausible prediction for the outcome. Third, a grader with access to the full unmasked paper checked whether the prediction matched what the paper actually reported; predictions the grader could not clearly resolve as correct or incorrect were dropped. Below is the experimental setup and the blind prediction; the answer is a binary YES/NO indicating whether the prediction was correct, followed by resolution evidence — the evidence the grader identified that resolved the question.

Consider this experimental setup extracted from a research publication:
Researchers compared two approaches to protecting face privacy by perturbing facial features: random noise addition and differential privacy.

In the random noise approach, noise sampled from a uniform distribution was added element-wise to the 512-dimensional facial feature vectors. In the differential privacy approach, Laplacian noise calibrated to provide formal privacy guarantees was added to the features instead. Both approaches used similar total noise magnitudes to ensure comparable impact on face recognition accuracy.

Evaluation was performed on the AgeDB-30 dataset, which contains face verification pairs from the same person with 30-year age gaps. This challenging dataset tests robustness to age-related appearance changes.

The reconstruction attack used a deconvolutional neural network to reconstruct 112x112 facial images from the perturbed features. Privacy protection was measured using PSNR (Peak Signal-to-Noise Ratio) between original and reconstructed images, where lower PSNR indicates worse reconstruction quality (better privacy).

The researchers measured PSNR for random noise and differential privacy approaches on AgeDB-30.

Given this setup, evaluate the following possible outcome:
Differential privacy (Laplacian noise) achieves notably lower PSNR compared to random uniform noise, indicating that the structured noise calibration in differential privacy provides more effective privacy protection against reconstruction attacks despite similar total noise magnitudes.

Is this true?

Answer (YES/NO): NO